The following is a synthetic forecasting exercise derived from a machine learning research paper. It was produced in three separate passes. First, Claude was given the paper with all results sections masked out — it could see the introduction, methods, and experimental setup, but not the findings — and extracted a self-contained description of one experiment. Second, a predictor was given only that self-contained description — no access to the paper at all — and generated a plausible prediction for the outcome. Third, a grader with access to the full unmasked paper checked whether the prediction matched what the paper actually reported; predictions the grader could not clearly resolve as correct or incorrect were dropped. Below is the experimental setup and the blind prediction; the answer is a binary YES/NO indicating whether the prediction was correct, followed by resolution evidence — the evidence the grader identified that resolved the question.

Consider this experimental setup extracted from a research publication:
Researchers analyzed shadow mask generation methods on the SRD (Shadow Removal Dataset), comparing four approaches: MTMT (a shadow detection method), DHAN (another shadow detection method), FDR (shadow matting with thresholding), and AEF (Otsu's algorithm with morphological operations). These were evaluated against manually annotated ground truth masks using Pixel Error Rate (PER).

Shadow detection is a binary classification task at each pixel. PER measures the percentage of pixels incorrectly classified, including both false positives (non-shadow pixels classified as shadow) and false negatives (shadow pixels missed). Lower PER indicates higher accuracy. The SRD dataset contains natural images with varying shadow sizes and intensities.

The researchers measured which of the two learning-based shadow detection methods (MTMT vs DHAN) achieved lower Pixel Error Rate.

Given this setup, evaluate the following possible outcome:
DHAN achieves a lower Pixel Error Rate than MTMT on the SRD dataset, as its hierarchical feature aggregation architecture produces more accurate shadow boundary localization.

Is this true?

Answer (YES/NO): NO